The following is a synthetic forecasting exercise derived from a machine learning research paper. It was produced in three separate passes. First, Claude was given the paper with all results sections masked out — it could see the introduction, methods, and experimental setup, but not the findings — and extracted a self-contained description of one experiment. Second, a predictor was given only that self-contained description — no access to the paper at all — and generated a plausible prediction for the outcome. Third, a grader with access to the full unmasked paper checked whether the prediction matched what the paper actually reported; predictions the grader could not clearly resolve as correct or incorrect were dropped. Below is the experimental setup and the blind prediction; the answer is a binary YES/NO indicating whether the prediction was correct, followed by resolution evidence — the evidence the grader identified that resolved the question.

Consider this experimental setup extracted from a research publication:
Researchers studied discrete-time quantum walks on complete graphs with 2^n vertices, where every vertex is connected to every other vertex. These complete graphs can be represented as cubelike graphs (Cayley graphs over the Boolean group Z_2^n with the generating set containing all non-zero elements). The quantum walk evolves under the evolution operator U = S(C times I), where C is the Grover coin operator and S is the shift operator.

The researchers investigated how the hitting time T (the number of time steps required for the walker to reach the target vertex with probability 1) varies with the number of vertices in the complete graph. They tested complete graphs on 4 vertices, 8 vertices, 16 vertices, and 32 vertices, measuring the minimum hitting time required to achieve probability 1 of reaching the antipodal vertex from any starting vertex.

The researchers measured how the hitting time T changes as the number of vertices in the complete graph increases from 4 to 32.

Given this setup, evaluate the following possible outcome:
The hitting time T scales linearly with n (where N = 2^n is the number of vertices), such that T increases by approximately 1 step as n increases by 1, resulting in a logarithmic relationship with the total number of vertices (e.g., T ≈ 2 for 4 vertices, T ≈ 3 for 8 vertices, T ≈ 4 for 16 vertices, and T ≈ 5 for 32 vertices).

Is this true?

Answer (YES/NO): NO